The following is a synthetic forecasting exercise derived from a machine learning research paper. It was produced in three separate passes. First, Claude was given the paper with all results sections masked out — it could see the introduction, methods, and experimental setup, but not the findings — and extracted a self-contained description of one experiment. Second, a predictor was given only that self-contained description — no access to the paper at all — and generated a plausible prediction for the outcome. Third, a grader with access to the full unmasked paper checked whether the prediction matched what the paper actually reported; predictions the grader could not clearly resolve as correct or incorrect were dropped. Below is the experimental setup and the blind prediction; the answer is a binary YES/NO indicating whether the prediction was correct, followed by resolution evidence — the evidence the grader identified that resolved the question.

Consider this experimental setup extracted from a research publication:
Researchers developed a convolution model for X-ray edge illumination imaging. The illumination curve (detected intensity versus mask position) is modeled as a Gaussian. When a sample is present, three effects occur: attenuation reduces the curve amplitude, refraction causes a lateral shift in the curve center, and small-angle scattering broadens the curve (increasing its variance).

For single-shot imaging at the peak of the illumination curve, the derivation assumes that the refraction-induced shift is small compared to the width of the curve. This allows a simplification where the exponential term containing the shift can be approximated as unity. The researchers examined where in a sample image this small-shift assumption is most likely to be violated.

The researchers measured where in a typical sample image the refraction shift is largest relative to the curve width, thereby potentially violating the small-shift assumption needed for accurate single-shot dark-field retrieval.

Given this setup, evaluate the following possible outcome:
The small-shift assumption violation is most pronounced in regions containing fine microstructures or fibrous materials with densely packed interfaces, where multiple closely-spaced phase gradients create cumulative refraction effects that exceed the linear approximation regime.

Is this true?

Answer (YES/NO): NO